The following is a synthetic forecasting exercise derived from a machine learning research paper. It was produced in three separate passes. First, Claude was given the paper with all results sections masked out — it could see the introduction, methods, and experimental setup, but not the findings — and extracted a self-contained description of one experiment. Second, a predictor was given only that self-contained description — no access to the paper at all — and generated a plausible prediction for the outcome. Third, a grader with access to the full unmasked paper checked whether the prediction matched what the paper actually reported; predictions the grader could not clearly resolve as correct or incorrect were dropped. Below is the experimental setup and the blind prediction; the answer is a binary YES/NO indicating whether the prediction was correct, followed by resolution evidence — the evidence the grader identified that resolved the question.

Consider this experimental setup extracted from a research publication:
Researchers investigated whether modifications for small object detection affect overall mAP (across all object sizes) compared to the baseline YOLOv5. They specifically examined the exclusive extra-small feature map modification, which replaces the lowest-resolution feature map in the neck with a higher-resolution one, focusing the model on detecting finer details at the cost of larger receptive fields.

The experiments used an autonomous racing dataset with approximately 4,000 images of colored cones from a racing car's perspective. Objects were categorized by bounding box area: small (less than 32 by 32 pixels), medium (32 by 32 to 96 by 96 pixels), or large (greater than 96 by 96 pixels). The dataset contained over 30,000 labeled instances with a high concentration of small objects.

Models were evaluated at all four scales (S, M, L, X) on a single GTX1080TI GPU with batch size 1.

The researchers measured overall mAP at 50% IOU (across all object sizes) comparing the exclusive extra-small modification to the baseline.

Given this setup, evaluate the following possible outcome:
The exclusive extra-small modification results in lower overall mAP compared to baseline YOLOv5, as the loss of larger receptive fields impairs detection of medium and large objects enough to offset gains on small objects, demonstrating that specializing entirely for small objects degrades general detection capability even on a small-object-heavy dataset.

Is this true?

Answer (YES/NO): NO